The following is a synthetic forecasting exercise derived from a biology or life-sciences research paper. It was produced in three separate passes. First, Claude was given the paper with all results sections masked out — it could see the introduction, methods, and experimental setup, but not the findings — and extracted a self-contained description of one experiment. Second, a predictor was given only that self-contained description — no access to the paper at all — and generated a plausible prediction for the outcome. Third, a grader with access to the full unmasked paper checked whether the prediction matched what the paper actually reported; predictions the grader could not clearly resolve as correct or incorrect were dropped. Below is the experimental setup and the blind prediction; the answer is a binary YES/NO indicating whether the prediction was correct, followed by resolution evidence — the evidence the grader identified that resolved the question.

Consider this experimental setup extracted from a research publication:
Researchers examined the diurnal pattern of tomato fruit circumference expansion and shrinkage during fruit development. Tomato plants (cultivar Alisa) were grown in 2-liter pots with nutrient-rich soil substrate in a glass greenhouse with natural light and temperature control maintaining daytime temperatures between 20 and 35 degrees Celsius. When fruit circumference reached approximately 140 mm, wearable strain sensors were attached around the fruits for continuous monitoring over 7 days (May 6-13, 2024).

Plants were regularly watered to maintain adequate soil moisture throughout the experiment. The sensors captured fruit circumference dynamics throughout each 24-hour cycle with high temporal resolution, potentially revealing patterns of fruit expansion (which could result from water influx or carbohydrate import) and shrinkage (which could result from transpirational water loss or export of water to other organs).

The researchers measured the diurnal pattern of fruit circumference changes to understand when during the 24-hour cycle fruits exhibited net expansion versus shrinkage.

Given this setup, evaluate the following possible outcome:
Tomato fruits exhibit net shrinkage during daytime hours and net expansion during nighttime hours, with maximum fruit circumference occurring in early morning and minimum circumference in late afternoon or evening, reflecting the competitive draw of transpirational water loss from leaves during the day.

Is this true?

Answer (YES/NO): NO